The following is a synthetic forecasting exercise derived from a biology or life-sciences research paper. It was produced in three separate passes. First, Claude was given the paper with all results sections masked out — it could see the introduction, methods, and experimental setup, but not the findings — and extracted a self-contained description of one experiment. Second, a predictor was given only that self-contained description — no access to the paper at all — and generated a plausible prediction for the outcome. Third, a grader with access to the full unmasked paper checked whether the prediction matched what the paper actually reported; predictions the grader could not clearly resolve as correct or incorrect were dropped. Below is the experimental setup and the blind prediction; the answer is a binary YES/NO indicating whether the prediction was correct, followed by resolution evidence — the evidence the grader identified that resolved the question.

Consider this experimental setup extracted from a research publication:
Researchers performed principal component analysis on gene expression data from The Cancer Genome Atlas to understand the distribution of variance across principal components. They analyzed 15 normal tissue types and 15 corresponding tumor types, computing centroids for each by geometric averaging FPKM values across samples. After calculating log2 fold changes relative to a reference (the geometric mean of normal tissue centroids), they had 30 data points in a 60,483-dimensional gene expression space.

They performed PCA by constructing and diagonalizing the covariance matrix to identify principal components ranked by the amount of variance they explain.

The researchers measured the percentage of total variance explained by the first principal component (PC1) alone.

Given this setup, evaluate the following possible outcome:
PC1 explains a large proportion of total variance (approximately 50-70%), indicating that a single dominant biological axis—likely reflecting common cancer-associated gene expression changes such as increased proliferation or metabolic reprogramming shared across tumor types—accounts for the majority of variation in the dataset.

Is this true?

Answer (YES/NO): NO